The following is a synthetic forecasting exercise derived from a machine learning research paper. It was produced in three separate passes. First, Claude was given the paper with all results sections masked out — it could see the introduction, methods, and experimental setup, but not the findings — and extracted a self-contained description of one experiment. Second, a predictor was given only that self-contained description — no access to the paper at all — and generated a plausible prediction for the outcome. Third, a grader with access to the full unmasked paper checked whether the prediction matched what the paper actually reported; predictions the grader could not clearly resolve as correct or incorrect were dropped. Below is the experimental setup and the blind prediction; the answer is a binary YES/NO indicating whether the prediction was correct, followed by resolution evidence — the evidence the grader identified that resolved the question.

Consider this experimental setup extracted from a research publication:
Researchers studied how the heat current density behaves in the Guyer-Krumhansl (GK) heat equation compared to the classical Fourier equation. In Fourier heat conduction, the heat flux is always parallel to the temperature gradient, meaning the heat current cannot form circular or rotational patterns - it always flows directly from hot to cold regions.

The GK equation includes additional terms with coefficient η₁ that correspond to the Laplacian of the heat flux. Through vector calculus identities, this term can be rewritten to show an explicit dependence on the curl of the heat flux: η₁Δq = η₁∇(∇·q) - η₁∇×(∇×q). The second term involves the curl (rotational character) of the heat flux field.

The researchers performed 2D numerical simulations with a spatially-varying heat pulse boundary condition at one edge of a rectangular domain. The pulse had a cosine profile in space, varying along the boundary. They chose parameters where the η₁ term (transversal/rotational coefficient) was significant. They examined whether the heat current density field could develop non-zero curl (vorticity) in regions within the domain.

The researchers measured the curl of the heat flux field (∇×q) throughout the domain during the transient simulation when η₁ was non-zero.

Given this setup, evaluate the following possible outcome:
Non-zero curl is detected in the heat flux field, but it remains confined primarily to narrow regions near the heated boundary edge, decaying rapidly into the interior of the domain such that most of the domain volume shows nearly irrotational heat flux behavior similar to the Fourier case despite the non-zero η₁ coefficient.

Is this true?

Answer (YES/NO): NO